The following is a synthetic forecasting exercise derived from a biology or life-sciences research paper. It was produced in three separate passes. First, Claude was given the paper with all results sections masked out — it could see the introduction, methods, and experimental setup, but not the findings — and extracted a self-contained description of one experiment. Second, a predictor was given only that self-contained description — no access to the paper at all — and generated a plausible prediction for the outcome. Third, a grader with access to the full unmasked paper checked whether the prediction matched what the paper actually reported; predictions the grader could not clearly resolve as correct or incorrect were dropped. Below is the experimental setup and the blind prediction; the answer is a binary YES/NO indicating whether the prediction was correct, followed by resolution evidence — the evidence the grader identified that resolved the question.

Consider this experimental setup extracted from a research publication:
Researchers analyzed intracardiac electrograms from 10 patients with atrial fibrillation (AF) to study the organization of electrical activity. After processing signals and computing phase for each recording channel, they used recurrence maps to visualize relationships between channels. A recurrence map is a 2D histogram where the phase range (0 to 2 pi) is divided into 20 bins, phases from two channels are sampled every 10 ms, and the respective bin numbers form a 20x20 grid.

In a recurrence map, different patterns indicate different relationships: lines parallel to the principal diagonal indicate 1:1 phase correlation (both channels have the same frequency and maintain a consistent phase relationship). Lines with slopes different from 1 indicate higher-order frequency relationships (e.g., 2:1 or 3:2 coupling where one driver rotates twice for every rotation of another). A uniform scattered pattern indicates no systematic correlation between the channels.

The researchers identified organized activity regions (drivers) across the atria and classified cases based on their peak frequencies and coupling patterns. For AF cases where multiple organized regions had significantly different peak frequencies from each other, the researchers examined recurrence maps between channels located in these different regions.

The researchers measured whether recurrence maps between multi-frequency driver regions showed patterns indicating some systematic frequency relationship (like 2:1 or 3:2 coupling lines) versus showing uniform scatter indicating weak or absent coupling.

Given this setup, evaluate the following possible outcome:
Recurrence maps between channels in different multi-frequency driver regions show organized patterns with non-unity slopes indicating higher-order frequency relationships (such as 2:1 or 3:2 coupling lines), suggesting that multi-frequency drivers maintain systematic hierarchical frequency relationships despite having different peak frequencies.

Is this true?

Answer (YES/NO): NO